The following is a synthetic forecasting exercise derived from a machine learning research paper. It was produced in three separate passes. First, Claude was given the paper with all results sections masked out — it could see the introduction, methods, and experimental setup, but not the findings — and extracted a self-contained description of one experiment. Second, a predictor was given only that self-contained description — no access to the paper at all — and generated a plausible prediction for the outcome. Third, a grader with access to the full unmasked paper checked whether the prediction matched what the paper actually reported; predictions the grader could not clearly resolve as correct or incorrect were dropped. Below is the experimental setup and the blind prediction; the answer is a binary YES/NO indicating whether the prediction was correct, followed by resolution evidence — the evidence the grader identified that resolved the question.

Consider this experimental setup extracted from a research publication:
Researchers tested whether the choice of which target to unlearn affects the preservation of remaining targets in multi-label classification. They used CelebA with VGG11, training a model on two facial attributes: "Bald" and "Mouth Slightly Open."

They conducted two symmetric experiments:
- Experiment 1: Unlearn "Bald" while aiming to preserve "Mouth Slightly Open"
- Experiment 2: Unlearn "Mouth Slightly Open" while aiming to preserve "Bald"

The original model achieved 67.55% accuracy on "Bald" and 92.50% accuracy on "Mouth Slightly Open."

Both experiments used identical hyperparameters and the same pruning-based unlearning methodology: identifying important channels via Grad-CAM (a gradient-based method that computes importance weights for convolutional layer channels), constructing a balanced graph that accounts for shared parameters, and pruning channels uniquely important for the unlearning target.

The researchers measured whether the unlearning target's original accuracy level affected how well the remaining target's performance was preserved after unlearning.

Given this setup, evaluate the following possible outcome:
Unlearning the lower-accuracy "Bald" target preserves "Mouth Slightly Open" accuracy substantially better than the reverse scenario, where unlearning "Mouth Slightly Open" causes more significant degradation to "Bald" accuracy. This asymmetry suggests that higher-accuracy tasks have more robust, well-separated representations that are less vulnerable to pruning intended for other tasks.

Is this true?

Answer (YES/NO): NO